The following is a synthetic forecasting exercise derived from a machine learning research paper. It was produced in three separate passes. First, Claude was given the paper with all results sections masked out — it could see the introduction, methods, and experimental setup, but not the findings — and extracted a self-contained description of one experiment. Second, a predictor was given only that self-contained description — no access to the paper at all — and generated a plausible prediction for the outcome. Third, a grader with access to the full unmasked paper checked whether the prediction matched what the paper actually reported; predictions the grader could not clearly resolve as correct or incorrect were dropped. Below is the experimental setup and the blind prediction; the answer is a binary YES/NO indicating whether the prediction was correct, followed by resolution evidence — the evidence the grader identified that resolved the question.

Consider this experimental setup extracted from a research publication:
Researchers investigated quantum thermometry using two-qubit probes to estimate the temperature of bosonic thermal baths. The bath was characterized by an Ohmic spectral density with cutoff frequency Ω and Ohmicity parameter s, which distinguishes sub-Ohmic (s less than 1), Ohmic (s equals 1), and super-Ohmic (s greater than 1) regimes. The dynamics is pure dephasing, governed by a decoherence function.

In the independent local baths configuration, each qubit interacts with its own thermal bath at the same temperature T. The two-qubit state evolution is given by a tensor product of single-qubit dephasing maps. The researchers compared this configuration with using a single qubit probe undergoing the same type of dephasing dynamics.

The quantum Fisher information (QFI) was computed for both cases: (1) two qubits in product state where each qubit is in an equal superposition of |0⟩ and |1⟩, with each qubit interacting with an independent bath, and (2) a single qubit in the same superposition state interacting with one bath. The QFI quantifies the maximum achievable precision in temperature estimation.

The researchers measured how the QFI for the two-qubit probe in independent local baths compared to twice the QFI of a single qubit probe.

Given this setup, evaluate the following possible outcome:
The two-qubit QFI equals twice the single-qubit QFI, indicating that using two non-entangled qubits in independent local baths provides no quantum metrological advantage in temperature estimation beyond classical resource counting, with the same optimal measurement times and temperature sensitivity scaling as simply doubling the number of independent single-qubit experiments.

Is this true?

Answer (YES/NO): YES